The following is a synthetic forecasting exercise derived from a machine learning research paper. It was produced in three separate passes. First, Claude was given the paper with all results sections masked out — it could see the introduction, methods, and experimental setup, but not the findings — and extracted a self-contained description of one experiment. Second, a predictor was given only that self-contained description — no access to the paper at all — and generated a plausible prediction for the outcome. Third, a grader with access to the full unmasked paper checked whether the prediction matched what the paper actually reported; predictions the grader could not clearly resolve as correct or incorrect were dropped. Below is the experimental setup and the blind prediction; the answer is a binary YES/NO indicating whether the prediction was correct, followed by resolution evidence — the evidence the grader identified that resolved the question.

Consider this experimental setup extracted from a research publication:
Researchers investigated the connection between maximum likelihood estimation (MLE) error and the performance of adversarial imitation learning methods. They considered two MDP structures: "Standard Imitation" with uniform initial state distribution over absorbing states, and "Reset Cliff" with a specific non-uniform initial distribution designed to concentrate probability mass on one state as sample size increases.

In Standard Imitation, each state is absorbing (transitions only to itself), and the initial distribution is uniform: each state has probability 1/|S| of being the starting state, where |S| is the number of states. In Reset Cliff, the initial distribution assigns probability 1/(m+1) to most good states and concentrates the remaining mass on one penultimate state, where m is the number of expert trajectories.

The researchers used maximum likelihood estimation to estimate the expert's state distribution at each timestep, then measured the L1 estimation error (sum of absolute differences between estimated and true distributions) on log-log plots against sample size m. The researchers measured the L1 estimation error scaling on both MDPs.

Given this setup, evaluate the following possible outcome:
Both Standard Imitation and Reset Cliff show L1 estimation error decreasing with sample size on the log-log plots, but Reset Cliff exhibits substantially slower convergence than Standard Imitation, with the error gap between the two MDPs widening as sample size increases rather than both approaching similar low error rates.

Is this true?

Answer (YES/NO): NO